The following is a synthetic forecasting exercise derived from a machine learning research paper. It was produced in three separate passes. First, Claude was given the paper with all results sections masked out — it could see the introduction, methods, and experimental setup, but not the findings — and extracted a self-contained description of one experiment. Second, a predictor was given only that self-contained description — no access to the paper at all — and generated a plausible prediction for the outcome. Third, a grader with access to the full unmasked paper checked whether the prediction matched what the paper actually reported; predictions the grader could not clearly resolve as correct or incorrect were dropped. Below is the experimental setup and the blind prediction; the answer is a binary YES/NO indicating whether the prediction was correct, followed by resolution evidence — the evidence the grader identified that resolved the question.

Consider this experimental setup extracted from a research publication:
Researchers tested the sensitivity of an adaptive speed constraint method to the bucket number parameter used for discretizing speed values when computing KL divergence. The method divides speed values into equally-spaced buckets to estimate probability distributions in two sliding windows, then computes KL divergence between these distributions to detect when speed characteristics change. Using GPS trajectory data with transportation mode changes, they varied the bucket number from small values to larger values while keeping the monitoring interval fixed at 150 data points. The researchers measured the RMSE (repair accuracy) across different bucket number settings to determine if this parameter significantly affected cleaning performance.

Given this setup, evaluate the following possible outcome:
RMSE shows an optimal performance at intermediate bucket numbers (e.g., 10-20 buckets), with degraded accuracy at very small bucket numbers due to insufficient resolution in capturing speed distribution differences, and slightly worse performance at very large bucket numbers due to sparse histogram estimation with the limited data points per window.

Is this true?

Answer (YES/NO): NO